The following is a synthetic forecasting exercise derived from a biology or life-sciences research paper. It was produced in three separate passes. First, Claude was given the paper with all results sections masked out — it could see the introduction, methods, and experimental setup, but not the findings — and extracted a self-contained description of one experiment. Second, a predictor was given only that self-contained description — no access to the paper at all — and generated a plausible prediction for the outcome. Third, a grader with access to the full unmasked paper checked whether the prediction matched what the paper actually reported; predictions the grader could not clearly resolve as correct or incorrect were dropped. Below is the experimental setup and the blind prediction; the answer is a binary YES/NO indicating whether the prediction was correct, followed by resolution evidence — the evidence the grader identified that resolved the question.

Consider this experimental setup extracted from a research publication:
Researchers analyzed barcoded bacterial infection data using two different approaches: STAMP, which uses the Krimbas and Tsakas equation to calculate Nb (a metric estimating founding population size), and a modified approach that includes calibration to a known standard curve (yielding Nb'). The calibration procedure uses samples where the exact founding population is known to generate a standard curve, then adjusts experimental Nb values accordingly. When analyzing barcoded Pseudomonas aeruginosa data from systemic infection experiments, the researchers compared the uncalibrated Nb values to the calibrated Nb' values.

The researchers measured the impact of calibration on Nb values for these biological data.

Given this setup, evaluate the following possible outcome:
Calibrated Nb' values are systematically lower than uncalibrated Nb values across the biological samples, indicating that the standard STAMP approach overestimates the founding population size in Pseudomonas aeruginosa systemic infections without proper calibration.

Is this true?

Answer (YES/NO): NO